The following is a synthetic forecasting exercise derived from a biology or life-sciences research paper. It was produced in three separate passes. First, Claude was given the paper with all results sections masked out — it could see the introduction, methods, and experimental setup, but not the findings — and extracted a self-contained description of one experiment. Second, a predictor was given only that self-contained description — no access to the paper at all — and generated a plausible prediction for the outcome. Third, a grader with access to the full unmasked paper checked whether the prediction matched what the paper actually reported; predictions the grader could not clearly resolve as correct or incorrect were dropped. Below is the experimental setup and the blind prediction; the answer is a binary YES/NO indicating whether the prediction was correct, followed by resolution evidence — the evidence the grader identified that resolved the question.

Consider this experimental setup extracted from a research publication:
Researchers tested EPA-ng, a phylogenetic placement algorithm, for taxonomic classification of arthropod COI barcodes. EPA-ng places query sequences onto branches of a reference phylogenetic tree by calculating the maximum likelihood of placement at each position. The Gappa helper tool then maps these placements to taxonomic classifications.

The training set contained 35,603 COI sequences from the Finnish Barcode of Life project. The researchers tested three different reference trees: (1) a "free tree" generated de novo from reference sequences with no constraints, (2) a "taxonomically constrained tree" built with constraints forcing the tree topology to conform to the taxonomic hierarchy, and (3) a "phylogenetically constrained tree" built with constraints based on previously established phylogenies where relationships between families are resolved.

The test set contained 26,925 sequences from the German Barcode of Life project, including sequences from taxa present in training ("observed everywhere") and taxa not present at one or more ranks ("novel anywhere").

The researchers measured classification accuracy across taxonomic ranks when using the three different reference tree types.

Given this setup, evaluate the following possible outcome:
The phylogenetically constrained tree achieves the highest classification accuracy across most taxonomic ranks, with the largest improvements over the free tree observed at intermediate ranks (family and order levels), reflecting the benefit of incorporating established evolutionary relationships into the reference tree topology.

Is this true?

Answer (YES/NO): NO